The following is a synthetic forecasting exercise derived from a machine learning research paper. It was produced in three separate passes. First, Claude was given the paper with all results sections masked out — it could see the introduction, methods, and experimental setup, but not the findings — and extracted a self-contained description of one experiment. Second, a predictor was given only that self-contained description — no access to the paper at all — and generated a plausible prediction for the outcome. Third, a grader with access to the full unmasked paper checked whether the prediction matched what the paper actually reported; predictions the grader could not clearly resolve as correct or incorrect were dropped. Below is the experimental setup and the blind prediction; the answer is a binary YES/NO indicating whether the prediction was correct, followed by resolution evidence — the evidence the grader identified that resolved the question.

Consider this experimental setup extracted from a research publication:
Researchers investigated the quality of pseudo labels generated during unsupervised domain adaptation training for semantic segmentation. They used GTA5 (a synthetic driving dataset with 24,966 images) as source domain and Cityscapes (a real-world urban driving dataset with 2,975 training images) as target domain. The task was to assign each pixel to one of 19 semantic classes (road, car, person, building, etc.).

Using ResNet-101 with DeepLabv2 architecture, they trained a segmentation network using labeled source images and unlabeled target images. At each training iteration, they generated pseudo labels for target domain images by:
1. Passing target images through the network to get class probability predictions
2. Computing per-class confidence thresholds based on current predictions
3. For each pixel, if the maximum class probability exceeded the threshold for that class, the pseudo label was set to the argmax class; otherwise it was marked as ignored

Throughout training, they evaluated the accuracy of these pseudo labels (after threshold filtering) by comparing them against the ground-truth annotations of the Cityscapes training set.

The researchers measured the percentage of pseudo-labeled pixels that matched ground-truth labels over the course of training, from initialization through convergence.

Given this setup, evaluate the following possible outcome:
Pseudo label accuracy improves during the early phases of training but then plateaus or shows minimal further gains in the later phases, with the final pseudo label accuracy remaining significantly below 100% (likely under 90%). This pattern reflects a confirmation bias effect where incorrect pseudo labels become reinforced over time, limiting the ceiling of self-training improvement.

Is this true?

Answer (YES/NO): NO